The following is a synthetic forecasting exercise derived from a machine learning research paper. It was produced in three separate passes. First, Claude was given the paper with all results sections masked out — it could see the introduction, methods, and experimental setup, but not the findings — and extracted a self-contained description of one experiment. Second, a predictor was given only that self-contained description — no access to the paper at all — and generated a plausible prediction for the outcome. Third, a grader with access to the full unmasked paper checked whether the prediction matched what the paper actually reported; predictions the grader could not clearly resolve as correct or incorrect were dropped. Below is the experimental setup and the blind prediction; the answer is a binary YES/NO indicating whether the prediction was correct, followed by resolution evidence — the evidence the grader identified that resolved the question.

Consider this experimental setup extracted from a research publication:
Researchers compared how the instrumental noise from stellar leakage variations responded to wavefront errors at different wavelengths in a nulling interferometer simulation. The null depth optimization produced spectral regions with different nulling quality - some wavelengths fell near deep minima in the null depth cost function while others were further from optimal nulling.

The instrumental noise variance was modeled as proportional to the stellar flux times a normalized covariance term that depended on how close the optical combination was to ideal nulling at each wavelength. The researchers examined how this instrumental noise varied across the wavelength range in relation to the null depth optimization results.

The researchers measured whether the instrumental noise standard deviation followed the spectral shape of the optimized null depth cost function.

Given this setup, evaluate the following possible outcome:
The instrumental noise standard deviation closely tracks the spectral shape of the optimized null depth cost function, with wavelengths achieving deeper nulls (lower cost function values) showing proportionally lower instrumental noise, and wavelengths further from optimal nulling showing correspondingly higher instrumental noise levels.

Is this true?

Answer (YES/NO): YES